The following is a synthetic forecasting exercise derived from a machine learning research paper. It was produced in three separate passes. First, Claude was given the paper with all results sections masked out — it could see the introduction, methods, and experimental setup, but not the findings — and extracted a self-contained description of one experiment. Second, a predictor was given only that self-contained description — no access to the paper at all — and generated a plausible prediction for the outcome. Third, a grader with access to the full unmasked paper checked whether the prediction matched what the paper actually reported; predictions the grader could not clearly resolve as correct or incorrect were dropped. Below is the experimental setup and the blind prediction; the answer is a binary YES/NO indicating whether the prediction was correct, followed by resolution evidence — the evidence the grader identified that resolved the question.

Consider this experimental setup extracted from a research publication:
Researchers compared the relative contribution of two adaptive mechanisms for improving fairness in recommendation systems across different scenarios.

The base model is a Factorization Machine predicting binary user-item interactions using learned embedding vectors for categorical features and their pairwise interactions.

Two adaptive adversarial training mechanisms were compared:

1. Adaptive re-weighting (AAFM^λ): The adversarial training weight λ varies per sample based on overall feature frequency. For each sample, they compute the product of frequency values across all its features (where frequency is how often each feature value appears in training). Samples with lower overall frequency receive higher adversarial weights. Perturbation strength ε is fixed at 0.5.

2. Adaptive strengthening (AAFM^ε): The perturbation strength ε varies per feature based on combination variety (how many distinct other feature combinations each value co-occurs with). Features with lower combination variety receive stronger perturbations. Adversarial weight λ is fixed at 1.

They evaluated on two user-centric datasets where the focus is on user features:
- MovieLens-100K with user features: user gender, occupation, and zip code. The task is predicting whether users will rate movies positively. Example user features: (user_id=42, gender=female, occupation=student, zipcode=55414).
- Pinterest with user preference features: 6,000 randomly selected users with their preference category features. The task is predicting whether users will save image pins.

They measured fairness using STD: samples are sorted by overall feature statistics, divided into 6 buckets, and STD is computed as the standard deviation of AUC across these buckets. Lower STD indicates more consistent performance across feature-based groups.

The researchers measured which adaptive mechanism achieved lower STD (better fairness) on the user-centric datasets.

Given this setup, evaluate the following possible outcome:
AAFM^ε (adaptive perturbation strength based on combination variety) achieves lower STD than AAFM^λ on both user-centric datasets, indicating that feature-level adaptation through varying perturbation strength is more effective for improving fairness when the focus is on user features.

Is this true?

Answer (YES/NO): NO